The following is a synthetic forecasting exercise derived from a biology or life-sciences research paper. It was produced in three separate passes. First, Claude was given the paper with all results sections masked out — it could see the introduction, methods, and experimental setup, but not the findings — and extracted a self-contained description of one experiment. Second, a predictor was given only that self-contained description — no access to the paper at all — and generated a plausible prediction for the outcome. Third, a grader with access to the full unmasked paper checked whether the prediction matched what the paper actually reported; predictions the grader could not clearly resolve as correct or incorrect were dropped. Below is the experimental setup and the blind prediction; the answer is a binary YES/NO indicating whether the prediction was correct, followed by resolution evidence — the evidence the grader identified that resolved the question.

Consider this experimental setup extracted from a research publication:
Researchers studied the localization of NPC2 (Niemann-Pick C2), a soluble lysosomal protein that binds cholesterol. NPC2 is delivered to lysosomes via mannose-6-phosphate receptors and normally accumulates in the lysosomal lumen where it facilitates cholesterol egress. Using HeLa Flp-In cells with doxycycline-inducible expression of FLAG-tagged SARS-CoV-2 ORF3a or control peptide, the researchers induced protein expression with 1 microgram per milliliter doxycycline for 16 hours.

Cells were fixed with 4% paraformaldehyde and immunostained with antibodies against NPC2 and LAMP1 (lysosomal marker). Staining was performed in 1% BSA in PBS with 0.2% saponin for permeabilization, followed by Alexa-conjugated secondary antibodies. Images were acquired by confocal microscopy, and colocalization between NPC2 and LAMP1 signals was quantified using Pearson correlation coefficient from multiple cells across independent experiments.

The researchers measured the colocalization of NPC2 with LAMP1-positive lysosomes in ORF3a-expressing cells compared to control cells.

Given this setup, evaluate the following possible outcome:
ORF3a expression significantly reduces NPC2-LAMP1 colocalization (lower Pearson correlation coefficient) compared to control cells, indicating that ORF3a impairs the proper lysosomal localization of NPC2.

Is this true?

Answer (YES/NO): YES